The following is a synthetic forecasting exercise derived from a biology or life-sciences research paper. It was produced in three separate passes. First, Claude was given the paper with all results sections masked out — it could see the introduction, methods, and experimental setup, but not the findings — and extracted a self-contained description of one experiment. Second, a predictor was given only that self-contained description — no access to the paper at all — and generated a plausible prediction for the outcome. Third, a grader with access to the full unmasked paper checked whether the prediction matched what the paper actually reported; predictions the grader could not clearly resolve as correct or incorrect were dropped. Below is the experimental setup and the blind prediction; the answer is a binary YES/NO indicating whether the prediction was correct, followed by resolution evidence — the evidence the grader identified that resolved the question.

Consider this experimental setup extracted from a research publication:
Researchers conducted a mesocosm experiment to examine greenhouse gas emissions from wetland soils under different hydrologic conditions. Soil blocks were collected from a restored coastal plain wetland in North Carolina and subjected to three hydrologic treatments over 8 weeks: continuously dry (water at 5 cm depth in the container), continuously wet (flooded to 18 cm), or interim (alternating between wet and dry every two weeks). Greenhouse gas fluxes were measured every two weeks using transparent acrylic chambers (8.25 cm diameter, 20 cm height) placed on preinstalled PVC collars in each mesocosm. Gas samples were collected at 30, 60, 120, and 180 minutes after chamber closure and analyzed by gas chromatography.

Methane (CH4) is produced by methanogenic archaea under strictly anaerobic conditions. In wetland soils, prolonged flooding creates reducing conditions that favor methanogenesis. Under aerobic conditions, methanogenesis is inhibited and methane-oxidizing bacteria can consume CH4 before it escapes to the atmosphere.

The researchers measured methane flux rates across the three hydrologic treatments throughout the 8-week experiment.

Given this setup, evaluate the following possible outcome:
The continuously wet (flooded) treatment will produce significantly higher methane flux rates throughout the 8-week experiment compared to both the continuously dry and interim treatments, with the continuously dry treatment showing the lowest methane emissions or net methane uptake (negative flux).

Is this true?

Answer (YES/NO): NO